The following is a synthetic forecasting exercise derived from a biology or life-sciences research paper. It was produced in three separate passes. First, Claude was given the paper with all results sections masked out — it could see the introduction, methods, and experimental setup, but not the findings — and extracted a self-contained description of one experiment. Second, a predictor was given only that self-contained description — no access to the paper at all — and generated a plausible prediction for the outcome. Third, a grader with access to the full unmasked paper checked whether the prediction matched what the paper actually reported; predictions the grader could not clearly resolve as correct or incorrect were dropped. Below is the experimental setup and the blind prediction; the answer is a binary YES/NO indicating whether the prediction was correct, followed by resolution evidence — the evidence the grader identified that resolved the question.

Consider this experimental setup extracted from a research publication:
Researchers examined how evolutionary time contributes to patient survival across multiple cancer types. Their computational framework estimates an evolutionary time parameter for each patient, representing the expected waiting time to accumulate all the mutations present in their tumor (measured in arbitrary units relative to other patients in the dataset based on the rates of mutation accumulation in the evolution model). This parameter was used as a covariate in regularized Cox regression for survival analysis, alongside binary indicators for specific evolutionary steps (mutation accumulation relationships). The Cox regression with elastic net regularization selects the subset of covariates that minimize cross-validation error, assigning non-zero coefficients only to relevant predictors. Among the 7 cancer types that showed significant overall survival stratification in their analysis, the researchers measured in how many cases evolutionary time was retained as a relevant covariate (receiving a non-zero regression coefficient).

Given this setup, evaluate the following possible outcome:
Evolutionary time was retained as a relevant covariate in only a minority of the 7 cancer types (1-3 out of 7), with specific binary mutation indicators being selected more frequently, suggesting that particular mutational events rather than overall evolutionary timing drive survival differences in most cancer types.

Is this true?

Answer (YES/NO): YES